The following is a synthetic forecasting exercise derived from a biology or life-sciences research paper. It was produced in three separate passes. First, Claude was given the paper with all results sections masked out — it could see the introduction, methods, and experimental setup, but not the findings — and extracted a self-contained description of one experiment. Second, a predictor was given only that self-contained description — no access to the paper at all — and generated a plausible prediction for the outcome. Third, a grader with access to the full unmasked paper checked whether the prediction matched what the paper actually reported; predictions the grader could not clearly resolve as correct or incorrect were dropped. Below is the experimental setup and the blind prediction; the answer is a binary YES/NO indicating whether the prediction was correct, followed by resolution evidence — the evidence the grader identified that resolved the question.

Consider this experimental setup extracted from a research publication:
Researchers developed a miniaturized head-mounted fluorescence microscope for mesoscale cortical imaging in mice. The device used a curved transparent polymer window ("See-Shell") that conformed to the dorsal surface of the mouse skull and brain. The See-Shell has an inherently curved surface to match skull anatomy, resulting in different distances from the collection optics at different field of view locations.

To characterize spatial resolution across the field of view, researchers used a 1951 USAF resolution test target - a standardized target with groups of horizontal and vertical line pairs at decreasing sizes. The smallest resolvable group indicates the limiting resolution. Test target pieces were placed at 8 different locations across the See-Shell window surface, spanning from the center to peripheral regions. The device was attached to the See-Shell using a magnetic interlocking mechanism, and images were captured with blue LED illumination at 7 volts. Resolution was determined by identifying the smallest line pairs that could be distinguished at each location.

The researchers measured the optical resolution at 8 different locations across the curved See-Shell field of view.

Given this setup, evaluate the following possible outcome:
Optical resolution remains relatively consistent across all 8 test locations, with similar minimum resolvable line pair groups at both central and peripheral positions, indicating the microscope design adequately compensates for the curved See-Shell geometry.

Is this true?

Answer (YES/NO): NO